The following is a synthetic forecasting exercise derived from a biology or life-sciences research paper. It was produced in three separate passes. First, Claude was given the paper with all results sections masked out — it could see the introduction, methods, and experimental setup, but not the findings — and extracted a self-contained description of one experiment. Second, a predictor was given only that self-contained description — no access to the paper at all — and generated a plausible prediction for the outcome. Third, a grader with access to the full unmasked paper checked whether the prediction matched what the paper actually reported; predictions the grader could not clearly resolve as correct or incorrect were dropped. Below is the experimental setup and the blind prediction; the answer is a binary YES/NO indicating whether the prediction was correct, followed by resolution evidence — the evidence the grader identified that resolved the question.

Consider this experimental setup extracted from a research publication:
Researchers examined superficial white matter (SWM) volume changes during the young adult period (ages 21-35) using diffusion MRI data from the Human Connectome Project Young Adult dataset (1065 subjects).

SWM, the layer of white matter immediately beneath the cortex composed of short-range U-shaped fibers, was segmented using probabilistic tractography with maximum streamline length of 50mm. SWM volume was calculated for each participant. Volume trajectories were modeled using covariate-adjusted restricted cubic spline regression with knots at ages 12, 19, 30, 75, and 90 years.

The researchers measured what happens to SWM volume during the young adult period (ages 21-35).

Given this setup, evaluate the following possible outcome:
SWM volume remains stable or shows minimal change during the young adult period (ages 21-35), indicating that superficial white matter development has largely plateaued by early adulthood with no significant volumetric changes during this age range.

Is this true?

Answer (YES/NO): YES